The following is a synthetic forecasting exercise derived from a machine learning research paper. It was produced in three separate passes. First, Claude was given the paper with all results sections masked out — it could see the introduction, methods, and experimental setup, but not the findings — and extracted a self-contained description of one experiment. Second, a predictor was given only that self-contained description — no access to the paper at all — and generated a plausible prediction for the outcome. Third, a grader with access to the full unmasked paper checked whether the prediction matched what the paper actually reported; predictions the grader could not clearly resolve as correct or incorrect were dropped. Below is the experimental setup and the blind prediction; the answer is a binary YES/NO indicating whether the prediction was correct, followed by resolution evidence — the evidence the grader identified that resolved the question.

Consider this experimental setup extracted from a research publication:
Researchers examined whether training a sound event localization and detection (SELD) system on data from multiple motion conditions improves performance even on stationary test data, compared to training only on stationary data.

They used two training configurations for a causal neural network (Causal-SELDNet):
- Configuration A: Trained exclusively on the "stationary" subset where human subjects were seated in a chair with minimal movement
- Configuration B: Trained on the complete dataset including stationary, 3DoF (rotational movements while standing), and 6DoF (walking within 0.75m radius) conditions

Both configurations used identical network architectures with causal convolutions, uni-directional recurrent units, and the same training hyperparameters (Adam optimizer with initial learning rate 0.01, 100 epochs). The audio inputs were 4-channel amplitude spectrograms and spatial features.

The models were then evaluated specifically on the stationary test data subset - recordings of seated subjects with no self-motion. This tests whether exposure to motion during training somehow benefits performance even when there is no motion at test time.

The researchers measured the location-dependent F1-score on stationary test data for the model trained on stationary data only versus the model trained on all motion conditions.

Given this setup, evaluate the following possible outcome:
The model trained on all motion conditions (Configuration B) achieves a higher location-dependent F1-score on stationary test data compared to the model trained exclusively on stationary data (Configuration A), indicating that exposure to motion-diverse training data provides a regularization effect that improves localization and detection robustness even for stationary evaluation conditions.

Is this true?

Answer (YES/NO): NO